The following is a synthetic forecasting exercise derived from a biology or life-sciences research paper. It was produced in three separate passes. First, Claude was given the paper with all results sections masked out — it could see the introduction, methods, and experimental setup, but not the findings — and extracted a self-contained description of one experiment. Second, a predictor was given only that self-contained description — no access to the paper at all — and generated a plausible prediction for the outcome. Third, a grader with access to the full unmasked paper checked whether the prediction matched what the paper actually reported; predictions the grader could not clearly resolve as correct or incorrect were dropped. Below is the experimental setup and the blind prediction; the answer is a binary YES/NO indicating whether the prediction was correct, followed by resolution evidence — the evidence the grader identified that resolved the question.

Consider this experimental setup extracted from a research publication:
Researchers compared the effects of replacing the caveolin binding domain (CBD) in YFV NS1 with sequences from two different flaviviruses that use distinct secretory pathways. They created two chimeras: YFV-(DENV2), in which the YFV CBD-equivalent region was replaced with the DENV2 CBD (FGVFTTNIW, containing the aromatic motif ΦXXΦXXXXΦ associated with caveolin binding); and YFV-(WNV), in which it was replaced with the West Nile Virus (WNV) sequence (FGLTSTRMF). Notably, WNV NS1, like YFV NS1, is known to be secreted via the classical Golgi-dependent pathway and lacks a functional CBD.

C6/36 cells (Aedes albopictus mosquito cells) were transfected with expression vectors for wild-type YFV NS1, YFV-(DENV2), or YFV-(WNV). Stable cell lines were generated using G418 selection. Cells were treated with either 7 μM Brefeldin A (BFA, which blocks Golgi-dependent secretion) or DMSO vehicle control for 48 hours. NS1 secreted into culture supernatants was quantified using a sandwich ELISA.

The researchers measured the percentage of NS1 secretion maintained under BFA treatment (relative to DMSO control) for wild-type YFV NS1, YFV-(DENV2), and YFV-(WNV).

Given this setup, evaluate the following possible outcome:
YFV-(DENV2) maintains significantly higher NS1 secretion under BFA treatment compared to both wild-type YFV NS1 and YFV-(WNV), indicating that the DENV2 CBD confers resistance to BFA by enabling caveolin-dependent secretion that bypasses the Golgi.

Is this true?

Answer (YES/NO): YES